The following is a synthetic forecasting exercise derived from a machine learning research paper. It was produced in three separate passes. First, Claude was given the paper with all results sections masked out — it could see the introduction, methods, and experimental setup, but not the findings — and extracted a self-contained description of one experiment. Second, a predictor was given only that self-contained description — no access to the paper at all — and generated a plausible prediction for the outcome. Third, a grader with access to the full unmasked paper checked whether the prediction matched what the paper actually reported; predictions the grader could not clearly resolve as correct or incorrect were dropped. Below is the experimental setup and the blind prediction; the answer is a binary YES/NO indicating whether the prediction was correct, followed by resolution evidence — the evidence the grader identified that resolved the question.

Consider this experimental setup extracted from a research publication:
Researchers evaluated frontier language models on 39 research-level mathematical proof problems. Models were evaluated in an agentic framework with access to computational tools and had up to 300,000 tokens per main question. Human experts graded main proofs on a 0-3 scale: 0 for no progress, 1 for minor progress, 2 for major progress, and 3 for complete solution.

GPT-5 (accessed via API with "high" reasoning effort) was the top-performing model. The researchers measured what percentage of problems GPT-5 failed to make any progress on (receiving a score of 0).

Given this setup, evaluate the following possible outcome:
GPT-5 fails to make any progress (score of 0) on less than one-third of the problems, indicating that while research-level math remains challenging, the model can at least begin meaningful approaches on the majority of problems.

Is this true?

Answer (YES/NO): YES